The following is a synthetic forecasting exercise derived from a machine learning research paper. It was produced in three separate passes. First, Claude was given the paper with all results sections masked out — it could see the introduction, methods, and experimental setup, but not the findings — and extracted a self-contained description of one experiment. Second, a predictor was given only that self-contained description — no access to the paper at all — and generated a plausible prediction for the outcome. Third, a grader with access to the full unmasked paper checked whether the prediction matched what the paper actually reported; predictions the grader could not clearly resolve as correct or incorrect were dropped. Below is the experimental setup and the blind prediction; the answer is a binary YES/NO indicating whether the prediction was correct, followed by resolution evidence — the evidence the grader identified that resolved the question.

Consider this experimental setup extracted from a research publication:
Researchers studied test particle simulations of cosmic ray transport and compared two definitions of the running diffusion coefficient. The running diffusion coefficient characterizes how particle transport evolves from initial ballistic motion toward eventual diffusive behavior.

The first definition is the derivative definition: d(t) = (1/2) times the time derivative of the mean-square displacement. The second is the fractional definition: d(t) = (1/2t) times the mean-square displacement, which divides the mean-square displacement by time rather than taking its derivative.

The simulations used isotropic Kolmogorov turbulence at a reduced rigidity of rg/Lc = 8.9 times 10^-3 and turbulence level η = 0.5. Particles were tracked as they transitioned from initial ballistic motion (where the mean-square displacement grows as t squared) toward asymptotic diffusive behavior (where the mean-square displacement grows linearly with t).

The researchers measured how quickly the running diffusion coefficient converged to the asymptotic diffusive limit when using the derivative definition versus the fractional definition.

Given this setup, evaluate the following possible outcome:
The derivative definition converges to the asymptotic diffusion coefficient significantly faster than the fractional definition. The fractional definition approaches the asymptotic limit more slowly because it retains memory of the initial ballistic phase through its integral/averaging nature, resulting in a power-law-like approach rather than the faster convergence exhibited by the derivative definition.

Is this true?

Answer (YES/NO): YES